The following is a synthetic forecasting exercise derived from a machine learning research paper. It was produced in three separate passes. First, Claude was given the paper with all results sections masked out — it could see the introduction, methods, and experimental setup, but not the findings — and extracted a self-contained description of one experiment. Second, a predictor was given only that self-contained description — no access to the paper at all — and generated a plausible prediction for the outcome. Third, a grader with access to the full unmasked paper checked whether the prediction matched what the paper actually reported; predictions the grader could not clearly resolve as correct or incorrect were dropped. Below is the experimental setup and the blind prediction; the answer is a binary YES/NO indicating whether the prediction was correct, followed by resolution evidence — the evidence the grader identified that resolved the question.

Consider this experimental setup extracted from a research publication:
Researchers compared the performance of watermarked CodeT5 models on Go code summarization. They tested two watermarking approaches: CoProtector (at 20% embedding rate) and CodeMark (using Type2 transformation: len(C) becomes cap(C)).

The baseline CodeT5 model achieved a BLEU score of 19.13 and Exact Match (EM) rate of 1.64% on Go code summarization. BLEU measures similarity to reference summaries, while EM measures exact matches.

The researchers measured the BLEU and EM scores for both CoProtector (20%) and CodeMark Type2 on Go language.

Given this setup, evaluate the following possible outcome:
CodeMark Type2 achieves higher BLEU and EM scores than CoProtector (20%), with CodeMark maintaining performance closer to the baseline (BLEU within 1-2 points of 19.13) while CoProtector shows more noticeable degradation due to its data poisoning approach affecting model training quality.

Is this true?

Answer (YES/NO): NO